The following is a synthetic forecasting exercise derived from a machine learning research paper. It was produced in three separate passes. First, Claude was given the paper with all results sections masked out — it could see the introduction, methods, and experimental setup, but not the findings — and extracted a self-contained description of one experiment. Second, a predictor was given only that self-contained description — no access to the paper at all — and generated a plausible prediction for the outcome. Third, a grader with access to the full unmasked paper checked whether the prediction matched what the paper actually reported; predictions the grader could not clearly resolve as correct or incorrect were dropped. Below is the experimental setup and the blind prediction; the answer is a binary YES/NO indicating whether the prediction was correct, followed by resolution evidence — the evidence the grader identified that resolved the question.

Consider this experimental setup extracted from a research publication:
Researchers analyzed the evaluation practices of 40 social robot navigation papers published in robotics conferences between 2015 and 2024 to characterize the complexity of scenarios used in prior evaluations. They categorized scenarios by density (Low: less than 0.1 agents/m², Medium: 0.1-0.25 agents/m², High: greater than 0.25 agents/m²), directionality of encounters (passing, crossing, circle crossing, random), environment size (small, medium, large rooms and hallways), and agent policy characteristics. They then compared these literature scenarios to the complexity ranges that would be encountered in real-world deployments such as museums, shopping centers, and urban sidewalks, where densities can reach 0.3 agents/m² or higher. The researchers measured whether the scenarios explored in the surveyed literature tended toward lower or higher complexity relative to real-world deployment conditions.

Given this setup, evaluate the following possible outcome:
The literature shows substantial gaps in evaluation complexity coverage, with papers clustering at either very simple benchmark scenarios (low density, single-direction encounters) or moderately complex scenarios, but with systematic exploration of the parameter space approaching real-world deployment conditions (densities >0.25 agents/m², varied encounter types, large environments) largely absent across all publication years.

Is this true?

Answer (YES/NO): NO